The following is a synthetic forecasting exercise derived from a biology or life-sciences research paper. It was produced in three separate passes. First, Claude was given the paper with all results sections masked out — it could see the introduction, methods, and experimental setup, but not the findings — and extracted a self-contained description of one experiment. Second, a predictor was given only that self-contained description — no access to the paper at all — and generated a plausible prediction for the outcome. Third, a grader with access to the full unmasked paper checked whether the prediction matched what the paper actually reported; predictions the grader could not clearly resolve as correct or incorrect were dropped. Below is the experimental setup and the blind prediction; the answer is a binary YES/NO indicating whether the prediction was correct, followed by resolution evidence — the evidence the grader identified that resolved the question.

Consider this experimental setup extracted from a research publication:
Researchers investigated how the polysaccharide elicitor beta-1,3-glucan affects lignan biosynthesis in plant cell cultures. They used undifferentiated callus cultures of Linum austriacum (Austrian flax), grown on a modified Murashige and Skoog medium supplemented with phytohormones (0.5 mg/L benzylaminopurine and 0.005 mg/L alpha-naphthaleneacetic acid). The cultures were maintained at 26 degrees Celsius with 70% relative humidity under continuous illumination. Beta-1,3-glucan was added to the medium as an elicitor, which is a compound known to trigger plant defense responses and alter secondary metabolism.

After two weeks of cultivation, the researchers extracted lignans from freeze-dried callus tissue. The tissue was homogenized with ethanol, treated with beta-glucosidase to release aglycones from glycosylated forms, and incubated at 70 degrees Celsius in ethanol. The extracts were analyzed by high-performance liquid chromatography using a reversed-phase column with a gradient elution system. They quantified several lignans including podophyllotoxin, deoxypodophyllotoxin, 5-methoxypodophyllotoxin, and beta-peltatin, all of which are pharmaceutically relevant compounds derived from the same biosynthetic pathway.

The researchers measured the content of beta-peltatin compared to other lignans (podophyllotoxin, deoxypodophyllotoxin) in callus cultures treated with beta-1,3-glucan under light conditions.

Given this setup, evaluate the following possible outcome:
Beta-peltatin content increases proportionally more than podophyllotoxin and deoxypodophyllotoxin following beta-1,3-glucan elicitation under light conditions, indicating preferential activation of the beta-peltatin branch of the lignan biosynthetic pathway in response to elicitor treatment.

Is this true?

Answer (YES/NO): YES